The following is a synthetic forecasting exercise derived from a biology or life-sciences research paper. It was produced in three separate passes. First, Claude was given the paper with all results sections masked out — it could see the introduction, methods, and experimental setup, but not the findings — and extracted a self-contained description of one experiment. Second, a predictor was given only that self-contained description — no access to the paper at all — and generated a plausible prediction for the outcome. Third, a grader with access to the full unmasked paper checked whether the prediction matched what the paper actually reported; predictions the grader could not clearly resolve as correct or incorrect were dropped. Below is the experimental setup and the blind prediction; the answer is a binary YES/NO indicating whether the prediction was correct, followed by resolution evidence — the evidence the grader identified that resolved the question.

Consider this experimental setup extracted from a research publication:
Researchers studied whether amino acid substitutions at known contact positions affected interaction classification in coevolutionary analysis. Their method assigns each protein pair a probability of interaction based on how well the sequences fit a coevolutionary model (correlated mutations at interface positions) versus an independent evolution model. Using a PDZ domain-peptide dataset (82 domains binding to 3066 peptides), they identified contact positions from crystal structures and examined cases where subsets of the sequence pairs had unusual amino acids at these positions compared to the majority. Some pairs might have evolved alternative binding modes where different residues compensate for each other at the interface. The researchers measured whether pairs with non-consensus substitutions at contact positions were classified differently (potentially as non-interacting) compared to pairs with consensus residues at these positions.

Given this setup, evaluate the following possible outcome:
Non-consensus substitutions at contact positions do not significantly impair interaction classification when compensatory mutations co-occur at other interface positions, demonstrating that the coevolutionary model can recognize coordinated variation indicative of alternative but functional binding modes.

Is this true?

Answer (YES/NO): NO